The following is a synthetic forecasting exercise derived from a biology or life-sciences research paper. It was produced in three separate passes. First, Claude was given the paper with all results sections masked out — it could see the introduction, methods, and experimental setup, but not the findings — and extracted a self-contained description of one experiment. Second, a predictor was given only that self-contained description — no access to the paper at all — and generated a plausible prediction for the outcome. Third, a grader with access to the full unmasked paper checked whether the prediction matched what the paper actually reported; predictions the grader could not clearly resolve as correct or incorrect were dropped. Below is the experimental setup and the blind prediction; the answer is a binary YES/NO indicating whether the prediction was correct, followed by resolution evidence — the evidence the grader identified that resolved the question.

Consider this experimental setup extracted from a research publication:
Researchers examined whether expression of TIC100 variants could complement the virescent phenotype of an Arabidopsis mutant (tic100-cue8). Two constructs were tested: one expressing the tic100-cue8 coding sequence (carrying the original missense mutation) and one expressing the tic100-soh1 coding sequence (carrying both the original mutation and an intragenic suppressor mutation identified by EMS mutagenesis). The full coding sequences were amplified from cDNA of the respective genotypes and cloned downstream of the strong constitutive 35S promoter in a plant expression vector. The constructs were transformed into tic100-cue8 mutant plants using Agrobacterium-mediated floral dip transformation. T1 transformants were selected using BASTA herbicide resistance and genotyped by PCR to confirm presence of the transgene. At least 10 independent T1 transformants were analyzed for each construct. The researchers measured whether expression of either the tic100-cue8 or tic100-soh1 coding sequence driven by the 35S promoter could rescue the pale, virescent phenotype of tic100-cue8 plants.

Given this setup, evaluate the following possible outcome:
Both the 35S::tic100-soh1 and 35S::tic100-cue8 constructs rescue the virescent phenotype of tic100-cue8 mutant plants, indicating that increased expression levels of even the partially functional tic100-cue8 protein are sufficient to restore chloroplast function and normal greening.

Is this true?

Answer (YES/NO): NO